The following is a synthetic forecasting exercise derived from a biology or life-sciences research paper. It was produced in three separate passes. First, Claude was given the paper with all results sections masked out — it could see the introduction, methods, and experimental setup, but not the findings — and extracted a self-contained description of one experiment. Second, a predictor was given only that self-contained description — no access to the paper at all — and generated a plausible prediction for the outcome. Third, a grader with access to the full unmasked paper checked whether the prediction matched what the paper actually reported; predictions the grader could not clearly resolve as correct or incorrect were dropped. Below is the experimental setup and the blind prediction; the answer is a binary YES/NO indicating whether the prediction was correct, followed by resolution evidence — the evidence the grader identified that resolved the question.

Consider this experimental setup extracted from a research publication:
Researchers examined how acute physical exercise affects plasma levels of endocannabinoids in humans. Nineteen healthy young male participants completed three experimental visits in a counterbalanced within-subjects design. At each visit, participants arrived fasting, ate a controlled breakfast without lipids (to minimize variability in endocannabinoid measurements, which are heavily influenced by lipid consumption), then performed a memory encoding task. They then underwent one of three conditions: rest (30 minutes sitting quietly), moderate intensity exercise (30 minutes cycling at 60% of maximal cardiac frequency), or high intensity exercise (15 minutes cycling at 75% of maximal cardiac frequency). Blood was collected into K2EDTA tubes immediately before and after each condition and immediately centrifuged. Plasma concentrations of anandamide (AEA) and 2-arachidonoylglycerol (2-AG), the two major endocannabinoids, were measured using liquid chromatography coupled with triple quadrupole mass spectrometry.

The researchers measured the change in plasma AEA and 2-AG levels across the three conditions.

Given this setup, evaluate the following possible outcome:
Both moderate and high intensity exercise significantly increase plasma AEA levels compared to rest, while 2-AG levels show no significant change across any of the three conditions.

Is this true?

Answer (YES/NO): YES